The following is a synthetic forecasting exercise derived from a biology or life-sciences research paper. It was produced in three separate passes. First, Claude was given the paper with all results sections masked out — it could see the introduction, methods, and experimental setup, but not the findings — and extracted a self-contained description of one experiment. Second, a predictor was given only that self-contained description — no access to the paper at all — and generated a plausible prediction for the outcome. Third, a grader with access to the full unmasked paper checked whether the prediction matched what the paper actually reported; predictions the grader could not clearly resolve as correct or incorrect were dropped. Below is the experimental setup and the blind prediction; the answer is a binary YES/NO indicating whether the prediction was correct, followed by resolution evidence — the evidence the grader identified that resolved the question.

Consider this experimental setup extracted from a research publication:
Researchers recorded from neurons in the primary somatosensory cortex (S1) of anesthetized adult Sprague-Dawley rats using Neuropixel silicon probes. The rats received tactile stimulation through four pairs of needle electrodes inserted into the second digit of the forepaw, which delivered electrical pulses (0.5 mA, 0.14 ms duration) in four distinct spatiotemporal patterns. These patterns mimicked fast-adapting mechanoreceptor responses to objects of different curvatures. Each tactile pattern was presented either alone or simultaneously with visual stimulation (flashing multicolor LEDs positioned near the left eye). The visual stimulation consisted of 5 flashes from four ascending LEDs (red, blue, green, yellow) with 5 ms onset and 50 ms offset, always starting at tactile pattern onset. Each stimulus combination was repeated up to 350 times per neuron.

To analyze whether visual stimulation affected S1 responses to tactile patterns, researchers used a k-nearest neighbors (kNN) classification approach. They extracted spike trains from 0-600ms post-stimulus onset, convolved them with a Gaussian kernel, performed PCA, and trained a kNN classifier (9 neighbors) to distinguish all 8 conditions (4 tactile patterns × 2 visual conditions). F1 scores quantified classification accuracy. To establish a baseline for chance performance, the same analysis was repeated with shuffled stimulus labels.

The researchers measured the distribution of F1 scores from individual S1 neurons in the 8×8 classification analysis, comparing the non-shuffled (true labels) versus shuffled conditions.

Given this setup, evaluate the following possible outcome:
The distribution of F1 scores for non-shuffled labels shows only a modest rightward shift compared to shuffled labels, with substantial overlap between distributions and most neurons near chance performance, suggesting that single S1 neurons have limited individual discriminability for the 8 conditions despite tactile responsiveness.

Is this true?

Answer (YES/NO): NO